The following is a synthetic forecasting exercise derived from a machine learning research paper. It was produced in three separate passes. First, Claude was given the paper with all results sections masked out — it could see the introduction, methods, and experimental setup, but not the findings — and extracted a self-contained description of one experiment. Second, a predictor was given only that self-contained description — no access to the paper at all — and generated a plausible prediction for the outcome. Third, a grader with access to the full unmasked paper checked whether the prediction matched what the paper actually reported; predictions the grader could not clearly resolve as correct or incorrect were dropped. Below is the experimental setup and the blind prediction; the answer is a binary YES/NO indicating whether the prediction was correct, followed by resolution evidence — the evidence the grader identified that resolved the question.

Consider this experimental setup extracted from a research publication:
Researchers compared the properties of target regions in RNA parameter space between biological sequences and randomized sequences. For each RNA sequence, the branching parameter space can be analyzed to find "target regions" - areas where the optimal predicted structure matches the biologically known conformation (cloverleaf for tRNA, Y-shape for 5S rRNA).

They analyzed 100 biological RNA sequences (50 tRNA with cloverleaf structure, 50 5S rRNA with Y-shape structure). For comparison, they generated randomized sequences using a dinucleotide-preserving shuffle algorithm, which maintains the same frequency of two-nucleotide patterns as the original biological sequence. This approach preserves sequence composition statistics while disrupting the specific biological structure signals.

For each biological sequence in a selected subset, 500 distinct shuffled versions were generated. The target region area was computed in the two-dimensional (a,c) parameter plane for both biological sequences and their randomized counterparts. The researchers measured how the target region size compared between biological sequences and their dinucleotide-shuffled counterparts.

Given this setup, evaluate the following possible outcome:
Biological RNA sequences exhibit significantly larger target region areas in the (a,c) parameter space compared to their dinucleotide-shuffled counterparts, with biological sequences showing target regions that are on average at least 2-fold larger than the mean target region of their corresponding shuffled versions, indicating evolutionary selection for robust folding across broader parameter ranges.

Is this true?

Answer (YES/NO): YES